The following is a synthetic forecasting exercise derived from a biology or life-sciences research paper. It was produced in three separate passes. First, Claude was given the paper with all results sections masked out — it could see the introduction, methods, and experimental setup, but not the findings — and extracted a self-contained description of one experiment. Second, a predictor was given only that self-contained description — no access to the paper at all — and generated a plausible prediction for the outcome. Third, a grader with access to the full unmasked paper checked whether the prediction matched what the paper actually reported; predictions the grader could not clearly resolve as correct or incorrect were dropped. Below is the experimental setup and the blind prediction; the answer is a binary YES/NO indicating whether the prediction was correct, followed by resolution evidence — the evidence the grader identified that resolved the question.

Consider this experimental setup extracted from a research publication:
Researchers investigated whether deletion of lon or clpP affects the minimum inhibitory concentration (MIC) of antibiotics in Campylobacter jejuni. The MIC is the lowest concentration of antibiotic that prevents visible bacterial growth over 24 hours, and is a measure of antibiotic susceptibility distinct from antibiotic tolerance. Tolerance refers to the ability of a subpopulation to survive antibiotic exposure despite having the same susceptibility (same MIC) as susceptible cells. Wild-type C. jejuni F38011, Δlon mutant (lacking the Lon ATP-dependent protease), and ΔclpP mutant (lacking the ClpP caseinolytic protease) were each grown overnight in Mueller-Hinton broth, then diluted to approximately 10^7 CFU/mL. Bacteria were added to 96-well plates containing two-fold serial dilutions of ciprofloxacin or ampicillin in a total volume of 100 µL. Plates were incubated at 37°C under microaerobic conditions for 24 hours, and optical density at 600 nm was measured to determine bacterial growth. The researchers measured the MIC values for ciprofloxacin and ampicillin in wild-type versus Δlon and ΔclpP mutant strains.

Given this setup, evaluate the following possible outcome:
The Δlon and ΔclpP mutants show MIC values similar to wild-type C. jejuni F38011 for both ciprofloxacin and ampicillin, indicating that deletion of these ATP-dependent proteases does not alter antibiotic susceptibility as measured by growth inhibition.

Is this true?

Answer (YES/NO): YES